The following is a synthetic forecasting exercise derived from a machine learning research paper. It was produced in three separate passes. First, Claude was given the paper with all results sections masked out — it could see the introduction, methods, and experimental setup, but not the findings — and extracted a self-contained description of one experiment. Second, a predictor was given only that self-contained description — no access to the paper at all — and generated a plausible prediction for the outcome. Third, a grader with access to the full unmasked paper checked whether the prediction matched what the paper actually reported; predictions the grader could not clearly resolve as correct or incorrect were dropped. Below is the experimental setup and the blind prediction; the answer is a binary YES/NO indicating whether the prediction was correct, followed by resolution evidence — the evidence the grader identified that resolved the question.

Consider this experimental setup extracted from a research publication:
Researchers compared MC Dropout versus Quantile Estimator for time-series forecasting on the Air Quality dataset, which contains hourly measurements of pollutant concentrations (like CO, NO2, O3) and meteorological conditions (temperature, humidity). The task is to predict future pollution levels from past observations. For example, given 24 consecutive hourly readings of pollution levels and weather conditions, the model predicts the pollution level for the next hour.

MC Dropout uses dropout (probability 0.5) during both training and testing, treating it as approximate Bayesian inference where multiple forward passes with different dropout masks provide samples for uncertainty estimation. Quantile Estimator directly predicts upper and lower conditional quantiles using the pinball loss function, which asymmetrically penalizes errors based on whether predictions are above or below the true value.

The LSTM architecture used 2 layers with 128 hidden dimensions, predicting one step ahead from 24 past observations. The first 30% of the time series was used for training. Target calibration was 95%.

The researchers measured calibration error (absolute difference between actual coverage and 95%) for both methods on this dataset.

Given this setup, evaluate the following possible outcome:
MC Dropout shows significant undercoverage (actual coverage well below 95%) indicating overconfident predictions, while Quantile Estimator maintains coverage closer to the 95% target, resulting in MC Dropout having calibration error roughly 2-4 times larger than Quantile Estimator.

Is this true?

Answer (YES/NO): NO